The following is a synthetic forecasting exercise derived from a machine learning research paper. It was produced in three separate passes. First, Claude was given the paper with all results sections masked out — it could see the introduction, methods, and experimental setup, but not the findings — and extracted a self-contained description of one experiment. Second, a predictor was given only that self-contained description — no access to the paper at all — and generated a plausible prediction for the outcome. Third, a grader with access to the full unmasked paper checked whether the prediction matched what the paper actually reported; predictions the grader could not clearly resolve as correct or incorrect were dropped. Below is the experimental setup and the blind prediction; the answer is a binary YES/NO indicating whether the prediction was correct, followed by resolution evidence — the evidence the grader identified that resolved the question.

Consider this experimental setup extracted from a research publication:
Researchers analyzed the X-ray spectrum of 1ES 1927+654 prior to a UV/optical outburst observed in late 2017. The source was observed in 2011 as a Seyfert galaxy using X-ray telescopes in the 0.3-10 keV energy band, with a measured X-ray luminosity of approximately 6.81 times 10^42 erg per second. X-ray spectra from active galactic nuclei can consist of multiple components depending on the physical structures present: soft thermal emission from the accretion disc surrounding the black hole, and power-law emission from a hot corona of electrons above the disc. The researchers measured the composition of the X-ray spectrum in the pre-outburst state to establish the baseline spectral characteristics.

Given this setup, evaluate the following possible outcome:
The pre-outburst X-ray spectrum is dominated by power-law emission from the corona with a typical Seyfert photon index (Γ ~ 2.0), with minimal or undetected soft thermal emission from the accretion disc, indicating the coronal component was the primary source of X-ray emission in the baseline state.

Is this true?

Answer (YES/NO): NO